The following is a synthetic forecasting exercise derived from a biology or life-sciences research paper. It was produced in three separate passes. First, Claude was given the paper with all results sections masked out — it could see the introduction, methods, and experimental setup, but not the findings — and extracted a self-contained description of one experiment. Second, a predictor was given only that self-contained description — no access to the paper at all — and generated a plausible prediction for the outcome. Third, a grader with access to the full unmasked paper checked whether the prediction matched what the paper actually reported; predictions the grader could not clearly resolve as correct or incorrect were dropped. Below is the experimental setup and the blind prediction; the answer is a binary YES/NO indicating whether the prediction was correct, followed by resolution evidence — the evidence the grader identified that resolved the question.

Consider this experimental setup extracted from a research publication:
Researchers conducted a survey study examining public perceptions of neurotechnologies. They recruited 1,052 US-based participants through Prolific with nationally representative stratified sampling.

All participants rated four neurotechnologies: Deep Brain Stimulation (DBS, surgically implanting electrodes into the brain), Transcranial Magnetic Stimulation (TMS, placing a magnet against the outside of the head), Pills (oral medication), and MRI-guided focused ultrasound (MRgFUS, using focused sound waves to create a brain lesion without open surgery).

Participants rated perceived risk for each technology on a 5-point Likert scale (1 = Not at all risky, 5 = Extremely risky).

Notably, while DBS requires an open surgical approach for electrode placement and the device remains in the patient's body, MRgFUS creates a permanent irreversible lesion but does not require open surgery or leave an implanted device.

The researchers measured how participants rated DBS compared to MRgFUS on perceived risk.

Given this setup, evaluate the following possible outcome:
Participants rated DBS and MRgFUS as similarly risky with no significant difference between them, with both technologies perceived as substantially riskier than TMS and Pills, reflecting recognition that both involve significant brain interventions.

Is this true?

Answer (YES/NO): NO